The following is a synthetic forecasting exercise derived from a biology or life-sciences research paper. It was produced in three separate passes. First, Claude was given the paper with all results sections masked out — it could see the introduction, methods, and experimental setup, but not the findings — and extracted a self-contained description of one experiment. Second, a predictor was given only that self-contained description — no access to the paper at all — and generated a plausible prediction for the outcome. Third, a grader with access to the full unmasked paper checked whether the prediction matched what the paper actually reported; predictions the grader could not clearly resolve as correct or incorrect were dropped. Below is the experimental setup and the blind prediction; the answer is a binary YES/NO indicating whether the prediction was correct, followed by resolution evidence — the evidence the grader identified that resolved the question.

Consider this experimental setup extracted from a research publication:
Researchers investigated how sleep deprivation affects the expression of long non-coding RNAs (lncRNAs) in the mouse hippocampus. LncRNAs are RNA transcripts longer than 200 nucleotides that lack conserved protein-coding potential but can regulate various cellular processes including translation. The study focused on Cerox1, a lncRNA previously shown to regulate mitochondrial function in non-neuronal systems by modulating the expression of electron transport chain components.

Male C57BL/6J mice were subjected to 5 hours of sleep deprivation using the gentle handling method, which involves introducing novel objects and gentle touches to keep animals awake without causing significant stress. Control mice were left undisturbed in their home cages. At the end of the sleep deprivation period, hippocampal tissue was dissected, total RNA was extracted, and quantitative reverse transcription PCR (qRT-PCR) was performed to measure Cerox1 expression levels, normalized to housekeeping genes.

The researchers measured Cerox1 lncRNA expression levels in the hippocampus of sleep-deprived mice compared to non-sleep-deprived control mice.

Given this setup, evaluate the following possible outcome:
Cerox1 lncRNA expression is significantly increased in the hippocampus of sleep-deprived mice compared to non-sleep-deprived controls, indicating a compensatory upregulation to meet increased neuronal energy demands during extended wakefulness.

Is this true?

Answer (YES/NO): NO